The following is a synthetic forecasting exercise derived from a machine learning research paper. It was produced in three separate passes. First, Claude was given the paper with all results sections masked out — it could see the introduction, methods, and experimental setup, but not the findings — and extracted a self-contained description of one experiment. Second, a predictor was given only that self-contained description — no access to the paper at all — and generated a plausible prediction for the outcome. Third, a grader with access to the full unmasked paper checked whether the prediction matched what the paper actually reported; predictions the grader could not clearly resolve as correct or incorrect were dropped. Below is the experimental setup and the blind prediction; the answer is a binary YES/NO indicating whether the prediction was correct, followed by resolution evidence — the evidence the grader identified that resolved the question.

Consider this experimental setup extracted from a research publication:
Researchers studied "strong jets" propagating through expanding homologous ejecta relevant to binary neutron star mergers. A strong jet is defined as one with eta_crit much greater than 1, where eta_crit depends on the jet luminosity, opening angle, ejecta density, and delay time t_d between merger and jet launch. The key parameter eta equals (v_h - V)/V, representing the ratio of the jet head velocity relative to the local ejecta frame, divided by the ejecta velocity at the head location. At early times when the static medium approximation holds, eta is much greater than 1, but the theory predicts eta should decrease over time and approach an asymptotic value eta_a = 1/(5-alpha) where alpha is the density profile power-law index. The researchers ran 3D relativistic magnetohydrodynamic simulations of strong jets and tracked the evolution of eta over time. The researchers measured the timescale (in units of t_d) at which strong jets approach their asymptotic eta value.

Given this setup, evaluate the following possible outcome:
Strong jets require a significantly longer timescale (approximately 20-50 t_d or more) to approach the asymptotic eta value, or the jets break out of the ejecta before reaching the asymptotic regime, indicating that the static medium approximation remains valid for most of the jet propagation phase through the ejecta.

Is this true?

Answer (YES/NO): NO